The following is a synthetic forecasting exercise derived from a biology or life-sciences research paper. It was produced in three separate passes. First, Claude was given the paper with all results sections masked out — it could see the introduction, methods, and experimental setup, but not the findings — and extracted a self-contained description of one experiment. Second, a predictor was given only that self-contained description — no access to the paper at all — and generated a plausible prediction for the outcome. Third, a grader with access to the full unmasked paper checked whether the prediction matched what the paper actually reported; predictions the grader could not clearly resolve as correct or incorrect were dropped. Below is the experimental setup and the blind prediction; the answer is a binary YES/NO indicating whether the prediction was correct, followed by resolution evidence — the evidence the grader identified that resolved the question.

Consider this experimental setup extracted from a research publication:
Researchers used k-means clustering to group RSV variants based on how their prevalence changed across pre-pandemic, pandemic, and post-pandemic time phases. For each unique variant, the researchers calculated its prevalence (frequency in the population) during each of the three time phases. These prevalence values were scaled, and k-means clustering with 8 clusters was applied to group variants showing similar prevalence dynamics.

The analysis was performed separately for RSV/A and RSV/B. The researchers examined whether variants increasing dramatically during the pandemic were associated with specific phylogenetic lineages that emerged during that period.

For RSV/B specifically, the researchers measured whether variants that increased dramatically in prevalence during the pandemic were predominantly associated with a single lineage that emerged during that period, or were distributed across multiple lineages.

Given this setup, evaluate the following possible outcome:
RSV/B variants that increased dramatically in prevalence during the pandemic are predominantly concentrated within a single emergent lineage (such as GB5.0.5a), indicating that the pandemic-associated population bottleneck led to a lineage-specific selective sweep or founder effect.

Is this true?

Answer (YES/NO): YES